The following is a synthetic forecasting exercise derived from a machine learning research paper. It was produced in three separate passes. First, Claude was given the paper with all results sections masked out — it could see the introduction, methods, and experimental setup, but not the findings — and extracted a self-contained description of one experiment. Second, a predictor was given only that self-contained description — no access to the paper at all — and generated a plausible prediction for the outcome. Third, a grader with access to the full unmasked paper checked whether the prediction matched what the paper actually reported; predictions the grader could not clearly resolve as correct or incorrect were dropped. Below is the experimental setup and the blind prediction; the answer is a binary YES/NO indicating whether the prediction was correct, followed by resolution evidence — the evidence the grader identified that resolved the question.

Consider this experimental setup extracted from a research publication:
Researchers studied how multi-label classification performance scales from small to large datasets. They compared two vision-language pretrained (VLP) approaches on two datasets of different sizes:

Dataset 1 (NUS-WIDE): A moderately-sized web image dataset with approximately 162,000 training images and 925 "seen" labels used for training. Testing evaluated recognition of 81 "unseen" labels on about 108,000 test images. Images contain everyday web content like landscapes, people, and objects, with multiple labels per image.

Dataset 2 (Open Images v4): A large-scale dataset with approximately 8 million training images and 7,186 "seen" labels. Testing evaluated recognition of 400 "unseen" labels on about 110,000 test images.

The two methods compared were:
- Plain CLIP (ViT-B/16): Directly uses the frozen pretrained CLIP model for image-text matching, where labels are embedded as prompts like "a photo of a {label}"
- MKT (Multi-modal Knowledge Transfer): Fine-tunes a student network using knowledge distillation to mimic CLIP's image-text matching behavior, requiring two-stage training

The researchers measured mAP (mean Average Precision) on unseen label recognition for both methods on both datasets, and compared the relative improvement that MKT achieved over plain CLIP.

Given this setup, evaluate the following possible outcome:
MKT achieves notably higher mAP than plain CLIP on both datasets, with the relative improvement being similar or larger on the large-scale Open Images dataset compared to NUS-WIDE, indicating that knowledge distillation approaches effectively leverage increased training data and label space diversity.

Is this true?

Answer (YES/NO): NO